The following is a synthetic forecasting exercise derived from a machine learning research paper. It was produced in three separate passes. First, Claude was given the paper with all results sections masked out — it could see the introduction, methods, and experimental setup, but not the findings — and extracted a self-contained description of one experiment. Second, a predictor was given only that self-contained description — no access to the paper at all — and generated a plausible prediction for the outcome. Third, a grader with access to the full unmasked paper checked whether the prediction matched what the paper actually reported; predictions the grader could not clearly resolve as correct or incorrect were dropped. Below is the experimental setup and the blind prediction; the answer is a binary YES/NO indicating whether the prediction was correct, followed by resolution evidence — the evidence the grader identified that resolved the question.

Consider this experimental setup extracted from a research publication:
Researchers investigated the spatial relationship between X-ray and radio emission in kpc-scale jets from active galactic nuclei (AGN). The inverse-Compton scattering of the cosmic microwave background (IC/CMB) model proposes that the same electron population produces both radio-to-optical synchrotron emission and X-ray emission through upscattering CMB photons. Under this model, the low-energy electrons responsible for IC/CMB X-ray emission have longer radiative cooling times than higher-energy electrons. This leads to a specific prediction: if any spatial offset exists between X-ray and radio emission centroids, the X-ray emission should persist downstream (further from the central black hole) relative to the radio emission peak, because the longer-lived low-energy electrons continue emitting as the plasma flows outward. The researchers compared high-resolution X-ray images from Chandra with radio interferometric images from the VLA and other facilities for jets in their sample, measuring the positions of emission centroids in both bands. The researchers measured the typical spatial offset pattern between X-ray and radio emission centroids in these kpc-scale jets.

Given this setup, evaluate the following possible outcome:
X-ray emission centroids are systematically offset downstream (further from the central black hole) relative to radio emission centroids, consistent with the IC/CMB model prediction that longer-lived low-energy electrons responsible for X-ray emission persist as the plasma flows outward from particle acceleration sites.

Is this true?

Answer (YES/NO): NO